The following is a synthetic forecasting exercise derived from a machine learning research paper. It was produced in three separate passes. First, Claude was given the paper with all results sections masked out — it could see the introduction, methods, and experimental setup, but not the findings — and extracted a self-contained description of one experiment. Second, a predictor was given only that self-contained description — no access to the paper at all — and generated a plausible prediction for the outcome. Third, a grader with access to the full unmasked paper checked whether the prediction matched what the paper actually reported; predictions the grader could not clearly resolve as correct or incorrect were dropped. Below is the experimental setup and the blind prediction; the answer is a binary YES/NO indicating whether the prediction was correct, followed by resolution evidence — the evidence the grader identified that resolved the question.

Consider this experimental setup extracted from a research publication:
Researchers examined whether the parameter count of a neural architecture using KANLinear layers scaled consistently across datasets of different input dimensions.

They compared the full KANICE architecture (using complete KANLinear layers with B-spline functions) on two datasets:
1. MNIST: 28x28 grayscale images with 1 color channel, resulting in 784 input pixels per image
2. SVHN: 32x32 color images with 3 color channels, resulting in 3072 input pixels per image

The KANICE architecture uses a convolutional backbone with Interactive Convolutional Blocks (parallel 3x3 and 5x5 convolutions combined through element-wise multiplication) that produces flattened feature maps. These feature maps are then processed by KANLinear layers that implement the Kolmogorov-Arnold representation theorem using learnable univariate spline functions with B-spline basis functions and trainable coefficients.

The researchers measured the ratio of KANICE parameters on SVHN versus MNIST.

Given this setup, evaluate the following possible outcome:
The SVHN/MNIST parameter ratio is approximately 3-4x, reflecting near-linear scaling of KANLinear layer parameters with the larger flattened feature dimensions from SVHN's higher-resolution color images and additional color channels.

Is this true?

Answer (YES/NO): NO